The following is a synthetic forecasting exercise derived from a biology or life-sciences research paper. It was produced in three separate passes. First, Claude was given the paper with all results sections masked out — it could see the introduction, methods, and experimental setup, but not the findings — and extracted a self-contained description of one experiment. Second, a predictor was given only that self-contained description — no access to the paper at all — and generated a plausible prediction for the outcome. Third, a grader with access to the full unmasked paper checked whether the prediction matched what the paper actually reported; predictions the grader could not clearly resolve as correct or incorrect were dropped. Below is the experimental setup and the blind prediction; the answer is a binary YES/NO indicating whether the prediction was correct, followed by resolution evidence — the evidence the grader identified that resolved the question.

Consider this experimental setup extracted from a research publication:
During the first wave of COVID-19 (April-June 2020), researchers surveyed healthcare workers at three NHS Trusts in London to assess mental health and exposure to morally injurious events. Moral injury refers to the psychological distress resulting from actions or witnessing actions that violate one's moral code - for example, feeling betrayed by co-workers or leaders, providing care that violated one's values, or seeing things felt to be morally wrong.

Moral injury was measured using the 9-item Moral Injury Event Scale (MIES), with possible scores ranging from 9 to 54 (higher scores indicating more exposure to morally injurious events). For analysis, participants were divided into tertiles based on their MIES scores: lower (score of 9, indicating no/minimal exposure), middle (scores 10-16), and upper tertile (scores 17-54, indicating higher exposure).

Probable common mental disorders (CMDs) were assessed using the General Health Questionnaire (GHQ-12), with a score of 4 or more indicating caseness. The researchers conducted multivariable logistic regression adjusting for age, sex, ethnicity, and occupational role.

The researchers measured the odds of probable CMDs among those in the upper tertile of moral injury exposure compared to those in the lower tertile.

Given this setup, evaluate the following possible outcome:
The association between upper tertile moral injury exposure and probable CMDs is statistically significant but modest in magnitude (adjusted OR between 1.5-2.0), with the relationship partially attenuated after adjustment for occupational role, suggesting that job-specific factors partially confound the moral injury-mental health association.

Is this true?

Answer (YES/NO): NO